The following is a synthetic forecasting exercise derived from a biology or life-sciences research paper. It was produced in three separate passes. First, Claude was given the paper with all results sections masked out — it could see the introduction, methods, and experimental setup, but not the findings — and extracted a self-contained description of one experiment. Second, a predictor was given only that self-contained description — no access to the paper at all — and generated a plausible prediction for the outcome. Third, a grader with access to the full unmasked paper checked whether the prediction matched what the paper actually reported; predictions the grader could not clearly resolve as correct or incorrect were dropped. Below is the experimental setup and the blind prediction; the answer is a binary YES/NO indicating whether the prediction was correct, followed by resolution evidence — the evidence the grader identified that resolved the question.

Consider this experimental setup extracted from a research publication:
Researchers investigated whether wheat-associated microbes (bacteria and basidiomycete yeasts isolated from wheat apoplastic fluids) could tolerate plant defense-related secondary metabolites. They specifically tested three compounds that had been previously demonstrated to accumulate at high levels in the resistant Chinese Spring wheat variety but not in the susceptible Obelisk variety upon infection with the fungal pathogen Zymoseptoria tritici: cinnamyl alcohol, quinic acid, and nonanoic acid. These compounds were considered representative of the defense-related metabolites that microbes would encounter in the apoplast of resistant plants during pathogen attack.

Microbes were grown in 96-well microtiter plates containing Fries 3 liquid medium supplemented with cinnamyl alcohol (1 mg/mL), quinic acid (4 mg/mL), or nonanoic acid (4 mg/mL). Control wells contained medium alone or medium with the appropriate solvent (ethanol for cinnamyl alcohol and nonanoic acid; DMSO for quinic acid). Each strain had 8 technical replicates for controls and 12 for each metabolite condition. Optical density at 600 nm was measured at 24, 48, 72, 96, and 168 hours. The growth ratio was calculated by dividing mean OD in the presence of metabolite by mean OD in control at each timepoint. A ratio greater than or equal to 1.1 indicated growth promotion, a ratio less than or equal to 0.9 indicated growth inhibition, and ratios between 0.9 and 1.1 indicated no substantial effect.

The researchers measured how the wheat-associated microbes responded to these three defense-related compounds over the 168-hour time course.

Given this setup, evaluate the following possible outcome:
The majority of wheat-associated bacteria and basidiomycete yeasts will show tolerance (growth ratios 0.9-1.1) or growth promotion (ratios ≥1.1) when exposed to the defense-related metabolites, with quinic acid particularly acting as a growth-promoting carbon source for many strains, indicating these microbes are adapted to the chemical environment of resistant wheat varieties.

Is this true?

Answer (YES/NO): NO